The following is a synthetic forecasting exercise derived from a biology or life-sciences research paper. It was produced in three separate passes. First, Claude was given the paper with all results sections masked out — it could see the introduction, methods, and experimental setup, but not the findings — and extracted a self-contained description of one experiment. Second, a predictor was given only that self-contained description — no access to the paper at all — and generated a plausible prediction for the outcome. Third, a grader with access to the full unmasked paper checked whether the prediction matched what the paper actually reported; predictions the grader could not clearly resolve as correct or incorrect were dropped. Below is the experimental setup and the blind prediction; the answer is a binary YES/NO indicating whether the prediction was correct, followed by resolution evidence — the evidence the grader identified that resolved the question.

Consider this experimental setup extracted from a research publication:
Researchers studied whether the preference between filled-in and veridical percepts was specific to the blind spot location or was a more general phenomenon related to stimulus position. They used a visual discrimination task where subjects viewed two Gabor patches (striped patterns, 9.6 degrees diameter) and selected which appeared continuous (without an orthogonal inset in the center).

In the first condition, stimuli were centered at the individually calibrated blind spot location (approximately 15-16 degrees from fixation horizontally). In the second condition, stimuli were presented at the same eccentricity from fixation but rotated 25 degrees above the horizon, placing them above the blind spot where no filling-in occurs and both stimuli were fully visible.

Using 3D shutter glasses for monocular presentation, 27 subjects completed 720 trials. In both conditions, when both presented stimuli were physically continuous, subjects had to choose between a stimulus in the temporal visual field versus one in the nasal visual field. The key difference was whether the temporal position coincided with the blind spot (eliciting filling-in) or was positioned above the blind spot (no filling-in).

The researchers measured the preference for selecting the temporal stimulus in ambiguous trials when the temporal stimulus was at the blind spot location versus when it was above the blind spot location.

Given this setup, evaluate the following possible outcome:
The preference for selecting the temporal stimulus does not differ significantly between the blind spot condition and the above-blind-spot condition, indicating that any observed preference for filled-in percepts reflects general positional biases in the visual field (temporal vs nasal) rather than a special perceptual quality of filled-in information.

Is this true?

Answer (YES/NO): NO